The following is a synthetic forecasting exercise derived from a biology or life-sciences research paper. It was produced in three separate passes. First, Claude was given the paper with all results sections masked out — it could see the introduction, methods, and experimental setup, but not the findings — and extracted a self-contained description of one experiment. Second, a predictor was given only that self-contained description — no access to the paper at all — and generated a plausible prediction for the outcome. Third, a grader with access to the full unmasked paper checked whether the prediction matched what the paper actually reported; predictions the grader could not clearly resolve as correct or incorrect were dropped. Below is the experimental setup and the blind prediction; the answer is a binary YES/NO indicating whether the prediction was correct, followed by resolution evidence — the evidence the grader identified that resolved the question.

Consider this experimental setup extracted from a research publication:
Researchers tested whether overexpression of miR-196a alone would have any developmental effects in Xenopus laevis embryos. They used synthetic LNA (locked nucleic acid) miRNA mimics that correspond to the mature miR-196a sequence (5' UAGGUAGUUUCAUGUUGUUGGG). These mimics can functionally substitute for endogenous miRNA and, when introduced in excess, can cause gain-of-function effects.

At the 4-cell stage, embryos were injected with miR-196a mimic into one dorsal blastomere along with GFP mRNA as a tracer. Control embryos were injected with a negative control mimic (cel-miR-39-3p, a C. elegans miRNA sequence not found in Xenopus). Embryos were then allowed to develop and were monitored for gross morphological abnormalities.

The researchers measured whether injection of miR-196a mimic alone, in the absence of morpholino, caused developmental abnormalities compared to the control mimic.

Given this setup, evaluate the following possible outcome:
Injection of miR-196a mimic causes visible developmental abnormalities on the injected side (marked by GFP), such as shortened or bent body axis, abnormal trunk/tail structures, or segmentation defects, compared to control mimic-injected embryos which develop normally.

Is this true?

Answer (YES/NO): NO